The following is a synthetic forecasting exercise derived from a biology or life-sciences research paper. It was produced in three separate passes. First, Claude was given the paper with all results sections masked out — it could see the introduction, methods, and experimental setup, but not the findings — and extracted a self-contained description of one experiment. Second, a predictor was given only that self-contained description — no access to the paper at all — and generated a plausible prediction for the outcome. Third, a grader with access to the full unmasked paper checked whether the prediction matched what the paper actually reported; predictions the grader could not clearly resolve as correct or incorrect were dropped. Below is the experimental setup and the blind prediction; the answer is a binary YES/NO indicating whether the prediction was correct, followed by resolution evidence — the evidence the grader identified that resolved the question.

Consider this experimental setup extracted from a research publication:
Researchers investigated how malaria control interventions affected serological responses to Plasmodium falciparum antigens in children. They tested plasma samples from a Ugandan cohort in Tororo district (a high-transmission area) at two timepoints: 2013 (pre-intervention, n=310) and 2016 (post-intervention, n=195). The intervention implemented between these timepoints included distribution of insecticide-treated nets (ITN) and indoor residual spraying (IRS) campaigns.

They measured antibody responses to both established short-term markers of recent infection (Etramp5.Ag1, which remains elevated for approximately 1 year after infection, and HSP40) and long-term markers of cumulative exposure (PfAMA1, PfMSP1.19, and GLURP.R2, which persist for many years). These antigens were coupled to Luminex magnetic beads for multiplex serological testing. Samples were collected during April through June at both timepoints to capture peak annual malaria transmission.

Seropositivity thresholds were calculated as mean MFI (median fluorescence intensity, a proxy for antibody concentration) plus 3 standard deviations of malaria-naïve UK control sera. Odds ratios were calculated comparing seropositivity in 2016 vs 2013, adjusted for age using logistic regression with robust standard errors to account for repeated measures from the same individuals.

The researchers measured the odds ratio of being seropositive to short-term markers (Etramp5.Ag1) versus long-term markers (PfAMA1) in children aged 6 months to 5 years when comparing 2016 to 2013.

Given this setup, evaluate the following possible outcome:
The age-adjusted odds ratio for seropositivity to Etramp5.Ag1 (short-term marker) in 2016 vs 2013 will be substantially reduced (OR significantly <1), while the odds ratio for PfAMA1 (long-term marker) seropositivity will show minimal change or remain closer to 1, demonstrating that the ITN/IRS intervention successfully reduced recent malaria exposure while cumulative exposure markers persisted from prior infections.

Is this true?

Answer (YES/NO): YES